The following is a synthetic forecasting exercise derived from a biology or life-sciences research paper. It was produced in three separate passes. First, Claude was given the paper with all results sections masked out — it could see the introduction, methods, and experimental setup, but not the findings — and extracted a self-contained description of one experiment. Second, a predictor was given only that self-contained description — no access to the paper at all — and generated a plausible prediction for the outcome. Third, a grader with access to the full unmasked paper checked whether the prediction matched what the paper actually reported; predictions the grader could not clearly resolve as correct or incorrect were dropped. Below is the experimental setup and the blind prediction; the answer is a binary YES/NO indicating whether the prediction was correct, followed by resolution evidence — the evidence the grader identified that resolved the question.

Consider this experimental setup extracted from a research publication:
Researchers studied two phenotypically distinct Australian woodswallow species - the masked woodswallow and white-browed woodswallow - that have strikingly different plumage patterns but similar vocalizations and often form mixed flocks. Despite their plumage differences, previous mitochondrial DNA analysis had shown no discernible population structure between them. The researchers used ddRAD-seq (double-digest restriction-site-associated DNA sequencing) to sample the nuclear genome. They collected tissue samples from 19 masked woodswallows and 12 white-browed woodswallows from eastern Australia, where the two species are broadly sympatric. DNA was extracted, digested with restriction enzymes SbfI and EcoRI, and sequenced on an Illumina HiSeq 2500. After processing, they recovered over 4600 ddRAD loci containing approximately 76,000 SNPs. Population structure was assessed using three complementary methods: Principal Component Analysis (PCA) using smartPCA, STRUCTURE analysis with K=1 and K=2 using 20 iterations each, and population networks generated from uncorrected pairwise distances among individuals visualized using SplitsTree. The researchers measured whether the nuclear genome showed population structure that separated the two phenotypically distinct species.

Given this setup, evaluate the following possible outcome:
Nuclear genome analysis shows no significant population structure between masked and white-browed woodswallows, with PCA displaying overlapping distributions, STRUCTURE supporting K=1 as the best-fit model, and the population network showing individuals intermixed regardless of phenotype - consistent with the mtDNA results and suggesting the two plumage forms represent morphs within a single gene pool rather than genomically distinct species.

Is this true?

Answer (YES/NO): YES